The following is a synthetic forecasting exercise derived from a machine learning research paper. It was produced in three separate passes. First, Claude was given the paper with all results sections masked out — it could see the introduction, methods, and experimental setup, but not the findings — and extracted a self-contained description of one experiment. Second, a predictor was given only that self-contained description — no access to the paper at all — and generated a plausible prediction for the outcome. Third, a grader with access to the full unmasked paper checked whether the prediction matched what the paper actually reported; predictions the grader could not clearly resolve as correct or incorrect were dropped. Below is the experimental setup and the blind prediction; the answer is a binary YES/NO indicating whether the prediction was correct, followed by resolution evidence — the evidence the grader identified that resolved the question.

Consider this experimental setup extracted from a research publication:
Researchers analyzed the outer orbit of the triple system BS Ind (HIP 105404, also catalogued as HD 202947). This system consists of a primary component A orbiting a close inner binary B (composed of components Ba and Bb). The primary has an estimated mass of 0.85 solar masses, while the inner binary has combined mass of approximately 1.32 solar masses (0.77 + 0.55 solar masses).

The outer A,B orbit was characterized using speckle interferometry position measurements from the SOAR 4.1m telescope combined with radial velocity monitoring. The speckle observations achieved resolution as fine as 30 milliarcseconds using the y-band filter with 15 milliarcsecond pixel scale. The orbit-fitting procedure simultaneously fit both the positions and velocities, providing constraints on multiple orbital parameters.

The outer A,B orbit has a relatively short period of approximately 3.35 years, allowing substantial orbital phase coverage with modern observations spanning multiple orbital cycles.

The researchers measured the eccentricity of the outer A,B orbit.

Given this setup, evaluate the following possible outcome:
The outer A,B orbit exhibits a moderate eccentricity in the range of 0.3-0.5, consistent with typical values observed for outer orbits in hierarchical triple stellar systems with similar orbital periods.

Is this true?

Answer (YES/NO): NO